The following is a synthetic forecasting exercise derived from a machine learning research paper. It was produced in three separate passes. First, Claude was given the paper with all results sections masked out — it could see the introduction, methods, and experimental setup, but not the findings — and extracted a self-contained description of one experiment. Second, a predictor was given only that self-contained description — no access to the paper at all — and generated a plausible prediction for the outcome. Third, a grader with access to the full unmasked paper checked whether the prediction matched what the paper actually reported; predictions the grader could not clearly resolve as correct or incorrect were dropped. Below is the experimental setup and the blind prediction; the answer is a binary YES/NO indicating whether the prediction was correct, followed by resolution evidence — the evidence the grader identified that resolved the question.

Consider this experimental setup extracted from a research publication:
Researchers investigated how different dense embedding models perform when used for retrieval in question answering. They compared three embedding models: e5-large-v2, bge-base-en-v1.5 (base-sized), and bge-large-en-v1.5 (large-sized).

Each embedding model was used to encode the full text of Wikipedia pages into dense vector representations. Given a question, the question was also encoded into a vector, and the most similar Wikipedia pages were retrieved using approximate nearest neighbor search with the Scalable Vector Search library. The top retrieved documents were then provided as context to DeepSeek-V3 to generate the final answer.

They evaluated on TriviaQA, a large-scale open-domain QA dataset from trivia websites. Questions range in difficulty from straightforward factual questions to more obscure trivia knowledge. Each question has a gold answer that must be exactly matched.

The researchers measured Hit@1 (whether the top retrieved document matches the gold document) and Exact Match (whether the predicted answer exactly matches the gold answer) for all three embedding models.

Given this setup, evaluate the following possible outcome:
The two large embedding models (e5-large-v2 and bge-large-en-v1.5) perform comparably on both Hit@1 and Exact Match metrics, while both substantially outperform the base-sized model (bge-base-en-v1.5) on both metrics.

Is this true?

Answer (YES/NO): NO